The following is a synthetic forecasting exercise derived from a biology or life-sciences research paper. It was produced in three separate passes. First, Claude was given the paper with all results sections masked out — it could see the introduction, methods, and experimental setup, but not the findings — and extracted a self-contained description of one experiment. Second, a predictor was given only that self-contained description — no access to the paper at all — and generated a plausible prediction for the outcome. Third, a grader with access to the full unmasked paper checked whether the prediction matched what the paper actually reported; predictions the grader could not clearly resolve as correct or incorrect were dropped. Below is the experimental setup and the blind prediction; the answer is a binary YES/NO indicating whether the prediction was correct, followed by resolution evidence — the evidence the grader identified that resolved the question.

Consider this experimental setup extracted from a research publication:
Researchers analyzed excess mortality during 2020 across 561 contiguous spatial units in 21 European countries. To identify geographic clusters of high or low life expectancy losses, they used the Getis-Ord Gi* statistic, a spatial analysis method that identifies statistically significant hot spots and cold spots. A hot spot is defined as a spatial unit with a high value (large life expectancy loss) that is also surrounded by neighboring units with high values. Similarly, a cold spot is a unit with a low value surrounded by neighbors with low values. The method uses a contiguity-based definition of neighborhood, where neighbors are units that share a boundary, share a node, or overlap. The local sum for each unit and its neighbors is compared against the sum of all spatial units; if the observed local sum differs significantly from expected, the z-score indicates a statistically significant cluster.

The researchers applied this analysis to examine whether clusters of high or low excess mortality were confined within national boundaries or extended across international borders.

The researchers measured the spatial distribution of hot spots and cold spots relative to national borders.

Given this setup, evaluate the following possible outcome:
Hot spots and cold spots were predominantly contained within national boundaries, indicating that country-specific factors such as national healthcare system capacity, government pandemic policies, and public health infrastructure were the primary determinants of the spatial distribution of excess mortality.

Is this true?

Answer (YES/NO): NO